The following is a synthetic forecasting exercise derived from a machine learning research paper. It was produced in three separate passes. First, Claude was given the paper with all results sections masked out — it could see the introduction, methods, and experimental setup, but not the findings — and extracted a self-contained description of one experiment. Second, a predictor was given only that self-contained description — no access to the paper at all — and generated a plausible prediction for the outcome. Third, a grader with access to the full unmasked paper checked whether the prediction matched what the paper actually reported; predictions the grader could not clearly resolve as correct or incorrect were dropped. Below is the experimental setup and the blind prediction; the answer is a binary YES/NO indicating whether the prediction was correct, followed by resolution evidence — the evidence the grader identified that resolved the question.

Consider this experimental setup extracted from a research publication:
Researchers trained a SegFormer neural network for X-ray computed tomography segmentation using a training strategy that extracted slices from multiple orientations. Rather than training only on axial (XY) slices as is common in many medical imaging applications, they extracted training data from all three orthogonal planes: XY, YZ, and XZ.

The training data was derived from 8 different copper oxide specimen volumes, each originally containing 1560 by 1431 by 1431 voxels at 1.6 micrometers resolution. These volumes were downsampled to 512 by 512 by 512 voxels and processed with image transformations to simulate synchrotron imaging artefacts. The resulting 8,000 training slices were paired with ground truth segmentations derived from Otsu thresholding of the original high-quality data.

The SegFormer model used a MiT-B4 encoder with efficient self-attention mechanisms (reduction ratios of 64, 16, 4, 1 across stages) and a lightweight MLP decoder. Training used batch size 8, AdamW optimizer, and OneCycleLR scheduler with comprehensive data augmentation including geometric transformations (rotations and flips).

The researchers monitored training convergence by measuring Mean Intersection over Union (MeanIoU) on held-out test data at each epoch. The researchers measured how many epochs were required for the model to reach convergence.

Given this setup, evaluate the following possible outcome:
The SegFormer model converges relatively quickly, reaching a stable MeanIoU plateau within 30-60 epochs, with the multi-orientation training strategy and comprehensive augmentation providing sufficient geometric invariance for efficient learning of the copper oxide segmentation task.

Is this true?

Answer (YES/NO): YES